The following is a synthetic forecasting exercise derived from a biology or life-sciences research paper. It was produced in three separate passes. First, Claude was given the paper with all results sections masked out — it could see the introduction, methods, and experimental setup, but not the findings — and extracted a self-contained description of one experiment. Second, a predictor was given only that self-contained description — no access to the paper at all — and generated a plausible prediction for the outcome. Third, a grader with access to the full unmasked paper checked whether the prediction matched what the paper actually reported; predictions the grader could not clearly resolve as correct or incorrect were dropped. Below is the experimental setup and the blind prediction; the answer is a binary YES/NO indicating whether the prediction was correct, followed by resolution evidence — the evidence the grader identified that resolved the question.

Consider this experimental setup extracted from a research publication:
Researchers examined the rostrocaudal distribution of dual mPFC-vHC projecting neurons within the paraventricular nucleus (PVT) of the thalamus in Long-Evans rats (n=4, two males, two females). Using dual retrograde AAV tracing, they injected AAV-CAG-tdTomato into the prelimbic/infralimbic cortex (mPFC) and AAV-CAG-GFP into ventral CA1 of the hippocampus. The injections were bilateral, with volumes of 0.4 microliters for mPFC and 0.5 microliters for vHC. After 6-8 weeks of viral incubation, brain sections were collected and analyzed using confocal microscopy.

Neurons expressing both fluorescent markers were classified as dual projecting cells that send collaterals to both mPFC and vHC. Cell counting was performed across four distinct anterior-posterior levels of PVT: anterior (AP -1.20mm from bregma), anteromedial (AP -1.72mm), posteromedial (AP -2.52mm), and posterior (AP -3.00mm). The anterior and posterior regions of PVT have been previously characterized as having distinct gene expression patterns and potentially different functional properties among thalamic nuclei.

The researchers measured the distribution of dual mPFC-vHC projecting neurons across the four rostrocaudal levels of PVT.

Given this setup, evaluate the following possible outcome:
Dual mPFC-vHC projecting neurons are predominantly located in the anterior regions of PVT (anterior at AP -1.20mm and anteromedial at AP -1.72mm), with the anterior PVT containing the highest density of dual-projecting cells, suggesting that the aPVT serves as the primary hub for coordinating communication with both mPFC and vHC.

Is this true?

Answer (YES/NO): NO